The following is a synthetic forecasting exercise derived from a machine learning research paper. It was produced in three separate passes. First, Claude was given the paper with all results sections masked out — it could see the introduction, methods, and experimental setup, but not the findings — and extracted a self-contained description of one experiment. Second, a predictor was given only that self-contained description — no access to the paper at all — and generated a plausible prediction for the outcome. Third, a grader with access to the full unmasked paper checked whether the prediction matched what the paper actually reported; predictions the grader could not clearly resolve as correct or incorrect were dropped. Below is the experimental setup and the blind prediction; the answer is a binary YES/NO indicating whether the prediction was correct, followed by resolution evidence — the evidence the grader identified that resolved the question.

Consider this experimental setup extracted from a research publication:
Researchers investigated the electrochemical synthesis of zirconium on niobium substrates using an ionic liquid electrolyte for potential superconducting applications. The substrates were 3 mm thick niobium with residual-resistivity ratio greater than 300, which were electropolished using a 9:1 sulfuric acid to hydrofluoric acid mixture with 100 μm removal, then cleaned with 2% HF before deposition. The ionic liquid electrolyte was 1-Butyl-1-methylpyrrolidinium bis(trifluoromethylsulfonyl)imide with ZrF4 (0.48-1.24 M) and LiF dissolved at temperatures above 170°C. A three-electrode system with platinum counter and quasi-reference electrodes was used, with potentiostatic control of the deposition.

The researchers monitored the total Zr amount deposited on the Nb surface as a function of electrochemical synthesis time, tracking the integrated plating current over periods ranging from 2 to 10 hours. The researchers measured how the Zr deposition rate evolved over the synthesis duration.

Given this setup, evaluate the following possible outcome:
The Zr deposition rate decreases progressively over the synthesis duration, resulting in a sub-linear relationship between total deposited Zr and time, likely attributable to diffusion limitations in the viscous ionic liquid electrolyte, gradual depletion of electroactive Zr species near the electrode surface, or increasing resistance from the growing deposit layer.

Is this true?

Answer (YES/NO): NO